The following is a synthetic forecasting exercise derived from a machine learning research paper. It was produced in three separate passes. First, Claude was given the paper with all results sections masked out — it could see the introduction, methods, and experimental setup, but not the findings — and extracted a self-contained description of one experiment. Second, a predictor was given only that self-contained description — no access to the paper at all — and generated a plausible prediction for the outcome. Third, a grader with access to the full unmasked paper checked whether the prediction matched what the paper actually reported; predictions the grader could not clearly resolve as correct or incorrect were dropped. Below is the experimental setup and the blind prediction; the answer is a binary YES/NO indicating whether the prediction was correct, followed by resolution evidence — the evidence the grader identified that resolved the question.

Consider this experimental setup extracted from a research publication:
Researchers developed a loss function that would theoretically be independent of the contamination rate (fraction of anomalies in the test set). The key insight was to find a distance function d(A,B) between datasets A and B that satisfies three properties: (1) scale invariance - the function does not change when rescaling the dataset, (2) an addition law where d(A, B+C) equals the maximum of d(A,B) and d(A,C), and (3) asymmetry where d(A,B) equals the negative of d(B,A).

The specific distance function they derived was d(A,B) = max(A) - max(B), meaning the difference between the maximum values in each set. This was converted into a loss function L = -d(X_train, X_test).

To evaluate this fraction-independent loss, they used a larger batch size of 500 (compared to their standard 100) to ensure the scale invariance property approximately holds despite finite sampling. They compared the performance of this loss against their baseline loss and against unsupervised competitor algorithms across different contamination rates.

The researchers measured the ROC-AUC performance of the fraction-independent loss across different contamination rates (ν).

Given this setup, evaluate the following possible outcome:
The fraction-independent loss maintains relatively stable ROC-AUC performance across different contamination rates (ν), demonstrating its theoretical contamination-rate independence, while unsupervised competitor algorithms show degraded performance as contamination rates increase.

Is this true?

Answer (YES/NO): NO